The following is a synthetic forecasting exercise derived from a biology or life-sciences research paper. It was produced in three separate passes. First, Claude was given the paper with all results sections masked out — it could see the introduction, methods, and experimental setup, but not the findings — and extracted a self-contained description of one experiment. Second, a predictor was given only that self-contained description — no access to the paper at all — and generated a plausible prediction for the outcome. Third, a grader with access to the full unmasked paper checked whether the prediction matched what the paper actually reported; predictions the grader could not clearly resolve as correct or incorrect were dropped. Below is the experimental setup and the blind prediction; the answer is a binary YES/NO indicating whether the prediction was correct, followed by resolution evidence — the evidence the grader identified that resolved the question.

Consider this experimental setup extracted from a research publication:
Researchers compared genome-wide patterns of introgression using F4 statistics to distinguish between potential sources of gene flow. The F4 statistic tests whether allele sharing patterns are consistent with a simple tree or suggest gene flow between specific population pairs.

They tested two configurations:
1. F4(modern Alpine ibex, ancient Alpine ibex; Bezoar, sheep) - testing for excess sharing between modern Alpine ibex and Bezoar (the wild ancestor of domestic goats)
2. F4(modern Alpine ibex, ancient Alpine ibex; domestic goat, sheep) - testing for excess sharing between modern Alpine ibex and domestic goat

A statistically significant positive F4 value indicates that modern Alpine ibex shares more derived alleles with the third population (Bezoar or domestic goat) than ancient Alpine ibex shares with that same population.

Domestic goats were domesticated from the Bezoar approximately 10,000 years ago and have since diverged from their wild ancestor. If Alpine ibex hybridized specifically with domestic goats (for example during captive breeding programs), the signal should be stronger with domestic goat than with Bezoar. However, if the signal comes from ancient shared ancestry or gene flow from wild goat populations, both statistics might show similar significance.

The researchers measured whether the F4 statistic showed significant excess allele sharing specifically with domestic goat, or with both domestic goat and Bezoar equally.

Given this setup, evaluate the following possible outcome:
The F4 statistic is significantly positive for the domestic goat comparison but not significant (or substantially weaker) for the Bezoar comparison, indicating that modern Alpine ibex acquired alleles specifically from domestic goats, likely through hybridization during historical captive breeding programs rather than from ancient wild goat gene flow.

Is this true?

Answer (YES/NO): NO